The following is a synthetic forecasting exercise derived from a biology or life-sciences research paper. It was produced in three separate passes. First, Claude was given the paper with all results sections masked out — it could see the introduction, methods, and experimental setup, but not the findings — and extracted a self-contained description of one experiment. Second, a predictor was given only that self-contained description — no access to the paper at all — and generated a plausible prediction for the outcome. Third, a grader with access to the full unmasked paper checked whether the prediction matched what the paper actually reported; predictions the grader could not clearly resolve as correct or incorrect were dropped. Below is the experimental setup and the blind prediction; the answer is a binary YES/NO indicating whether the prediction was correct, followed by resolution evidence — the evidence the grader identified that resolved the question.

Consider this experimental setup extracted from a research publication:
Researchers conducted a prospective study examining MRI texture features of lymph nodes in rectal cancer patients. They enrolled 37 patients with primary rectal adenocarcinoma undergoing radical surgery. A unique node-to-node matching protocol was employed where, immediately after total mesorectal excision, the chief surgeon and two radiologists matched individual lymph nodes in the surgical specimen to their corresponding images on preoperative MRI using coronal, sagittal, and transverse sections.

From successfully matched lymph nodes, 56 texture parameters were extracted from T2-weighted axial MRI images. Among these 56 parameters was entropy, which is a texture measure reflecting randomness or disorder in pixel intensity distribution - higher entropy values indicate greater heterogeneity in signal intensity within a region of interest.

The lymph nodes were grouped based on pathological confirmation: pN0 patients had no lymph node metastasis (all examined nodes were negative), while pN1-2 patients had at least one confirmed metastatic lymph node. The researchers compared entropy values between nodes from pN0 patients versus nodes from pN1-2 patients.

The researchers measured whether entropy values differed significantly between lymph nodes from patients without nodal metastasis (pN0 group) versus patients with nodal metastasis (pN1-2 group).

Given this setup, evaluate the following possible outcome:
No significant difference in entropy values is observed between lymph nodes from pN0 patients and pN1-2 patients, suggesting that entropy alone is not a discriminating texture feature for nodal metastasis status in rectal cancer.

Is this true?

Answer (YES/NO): NO